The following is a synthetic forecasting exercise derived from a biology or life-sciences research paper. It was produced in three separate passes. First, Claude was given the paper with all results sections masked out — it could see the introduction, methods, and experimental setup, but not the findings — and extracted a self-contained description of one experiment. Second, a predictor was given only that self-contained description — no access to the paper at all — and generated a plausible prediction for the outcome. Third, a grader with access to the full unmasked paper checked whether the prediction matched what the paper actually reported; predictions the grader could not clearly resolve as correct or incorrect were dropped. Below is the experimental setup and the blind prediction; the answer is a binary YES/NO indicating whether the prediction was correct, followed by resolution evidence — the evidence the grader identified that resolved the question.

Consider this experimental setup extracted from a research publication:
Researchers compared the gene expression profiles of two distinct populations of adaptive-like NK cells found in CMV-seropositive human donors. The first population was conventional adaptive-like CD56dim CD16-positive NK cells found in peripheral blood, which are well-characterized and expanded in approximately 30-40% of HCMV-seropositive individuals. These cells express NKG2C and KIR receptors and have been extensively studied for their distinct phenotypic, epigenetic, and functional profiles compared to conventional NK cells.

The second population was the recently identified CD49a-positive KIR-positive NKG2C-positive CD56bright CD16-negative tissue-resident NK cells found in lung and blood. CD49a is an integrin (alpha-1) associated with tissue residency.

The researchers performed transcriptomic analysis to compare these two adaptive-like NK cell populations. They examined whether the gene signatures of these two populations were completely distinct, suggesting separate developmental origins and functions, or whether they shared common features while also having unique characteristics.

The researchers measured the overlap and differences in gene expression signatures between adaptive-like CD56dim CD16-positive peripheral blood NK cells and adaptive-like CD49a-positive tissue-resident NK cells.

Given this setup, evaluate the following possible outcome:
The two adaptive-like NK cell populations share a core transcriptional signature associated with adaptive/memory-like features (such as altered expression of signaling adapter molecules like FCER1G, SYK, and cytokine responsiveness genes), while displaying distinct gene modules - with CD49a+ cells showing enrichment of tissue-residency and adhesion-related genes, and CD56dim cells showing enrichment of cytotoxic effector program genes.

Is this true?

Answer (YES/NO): NO